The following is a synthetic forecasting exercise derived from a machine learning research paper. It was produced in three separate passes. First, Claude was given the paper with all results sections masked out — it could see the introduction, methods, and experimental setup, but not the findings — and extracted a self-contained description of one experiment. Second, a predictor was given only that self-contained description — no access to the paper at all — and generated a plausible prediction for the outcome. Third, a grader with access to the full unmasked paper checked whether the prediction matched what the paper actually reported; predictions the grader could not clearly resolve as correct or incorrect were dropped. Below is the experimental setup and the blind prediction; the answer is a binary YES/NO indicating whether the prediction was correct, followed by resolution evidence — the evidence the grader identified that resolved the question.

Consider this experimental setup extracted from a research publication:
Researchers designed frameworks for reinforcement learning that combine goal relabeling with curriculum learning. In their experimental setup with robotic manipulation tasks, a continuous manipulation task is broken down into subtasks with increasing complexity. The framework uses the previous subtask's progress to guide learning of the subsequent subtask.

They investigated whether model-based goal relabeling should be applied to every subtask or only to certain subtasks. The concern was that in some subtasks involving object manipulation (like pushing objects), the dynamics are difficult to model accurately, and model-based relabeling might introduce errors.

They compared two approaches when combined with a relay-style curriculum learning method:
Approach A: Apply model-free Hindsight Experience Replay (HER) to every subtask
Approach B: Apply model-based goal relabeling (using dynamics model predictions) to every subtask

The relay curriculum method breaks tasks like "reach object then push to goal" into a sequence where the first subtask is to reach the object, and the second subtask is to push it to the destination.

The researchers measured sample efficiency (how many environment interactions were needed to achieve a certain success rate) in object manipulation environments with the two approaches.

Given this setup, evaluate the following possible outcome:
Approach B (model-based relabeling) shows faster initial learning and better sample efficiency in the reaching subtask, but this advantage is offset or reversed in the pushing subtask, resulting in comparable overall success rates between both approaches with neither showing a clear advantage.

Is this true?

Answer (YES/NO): NO